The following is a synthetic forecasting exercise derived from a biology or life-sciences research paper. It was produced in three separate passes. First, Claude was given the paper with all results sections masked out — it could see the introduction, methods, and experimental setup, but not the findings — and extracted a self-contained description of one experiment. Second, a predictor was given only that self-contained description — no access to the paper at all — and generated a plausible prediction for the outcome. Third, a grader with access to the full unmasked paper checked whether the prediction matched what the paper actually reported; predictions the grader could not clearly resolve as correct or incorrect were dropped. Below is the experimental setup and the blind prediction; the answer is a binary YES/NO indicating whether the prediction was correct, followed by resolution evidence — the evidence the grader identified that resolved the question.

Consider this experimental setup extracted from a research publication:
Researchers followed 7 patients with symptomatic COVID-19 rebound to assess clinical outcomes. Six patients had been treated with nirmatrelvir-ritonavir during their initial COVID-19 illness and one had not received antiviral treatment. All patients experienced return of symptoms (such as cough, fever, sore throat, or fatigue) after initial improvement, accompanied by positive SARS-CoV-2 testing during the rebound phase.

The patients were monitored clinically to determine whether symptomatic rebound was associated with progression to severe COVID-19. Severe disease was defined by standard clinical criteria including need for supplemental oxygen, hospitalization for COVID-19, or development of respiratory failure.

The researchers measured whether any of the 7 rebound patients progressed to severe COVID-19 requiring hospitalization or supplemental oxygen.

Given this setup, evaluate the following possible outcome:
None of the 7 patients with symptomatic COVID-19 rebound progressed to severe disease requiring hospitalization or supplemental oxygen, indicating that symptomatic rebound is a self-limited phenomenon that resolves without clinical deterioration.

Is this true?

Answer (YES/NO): YES